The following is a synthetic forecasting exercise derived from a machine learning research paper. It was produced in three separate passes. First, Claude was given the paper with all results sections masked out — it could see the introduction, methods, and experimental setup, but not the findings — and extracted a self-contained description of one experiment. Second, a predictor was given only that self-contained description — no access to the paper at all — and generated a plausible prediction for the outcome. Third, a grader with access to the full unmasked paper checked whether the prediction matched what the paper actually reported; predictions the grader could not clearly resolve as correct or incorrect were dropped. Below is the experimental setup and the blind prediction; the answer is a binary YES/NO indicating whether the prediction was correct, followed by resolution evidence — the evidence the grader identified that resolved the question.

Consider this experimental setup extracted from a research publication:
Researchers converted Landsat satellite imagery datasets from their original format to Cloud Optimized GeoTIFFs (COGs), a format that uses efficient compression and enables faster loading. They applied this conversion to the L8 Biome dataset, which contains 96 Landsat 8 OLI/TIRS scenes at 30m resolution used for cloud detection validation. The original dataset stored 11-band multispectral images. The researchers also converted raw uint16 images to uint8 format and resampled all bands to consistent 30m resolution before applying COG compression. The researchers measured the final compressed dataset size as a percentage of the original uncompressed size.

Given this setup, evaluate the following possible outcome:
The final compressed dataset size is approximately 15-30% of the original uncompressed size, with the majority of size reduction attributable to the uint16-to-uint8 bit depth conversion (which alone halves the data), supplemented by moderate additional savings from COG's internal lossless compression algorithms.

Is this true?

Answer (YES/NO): NO